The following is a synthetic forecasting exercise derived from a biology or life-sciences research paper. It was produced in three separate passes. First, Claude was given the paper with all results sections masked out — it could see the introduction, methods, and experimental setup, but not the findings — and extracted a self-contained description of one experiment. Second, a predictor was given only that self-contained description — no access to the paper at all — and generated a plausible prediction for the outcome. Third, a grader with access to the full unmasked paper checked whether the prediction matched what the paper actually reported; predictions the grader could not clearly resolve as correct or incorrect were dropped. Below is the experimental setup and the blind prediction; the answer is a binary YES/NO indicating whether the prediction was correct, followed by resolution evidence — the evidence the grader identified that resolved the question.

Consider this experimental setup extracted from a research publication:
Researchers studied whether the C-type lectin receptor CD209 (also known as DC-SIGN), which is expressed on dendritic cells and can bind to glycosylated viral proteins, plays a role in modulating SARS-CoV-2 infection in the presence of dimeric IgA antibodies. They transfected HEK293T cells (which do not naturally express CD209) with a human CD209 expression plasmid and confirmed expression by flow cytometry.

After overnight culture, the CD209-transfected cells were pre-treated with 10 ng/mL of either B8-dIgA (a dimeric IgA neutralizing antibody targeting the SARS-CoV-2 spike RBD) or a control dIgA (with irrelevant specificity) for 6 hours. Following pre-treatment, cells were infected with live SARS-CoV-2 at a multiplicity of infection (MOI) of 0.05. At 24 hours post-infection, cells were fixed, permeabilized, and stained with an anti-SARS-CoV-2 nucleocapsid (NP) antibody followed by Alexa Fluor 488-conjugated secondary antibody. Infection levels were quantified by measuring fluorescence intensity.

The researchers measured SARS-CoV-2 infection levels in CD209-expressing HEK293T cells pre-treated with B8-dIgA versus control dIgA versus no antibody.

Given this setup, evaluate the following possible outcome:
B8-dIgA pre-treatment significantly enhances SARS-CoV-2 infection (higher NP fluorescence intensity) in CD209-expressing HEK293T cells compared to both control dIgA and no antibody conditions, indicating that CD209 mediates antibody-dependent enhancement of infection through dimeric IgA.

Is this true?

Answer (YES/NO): YES